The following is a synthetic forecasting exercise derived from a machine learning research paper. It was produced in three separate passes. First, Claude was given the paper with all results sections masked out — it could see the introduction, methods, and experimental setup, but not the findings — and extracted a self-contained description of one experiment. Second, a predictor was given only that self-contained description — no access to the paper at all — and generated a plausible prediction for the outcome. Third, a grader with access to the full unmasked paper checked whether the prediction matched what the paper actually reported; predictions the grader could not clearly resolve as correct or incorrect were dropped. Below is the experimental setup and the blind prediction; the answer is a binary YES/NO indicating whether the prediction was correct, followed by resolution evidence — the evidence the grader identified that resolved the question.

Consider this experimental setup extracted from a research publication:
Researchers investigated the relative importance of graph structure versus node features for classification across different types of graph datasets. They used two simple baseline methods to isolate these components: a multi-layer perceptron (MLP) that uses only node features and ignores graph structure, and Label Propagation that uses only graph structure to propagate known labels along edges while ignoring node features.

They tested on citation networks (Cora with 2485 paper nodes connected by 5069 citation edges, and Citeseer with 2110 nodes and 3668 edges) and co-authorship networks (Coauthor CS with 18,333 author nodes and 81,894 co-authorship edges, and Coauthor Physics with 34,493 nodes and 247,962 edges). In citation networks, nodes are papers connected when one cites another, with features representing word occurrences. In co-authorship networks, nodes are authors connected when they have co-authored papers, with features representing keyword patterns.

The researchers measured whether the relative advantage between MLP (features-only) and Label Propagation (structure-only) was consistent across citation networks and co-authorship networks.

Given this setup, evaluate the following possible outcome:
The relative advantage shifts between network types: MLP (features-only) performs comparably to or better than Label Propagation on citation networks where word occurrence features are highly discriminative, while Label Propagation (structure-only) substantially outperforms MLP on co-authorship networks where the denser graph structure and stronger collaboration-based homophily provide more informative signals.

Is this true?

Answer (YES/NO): NO